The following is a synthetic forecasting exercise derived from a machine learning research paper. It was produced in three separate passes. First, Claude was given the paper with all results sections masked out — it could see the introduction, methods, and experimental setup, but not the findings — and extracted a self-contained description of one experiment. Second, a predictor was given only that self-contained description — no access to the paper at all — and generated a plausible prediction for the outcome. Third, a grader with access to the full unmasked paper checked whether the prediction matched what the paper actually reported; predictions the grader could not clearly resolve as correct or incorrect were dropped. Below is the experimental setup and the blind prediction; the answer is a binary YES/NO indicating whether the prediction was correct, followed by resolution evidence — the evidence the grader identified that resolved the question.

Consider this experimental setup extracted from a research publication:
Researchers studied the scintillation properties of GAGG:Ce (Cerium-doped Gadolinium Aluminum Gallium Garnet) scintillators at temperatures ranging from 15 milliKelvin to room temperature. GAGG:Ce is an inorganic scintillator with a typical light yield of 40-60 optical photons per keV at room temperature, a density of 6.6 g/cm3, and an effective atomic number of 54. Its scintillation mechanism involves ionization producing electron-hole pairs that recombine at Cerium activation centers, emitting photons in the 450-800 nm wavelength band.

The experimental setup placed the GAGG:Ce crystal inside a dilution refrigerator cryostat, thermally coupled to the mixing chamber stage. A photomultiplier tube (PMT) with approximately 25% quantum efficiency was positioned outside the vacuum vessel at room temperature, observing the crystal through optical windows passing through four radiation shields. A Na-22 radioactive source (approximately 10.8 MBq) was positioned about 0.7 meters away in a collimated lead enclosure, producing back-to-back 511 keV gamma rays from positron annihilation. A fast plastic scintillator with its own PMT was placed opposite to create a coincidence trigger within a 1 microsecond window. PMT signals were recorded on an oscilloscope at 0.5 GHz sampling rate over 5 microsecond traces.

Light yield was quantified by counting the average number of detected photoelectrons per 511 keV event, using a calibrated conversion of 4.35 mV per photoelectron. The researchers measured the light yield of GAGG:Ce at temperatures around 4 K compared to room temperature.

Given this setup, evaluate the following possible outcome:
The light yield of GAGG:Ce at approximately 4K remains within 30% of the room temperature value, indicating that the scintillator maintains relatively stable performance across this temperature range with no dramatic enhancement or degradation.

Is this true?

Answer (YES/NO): YES